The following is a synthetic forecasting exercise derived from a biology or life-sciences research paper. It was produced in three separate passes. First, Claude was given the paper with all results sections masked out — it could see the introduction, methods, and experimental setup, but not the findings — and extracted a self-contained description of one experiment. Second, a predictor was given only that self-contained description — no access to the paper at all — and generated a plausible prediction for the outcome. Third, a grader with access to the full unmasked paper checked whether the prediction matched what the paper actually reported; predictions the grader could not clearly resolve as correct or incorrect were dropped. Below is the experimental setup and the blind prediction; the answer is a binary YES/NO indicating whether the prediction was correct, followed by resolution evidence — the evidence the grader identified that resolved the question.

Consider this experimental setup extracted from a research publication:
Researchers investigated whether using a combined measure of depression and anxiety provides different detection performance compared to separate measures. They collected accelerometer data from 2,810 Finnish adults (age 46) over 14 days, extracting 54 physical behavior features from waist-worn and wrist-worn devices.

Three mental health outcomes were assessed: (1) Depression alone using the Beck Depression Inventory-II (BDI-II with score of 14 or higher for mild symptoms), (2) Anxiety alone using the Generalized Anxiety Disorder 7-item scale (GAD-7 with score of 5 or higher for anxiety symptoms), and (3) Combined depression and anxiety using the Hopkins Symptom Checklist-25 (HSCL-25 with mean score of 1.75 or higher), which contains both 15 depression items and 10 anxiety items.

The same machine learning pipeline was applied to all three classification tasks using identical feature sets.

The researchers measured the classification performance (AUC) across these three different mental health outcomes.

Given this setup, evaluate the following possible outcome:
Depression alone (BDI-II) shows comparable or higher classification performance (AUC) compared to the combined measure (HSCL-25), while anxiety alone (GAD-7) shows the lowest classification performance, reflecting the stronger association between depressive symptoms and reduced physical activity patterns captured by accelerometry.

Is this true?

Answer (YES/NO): YES